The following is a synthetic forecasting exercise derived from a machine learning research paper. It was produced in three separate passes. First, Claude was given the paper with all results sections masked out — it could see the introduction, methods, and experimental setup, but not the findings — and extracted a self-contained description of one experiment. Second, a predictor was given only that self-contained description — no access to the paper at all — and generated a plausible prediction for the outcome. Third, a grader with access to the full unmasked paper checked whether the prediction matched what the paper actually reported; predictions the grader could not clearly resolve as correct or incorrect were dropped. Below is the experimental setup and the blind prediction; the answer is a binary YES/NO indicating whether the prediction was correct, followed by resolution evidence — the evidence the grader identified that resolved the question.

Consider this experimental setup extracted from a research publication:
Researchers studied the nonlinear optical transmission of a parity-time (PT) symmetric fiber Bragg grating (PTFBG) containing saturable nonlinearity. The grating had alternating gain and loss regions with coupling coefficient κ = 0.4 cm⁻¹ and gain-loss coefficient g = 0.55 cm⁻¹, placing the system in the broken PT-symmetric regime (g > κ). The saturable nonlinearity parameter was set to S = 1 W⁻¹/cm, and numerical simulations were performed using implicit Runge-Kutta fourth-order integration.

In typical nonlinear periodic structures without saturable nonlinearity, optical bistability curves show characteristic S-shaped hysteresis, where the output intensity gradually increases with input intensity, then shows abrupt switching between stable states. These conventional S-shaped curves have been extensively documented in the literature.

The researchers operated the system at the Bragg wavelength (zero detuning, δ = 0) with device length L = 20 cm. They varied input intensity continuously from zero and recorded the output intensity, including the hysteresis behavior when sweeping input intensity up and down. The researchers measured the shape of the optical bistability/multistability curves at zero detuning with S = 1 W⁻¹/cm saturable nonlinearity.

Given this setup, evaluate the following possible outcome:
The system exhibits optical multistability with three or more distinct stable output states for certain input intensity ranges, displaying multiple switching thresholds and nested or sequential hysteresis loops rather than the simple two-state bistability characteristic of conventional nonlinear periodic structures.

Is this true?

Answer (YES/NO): NO